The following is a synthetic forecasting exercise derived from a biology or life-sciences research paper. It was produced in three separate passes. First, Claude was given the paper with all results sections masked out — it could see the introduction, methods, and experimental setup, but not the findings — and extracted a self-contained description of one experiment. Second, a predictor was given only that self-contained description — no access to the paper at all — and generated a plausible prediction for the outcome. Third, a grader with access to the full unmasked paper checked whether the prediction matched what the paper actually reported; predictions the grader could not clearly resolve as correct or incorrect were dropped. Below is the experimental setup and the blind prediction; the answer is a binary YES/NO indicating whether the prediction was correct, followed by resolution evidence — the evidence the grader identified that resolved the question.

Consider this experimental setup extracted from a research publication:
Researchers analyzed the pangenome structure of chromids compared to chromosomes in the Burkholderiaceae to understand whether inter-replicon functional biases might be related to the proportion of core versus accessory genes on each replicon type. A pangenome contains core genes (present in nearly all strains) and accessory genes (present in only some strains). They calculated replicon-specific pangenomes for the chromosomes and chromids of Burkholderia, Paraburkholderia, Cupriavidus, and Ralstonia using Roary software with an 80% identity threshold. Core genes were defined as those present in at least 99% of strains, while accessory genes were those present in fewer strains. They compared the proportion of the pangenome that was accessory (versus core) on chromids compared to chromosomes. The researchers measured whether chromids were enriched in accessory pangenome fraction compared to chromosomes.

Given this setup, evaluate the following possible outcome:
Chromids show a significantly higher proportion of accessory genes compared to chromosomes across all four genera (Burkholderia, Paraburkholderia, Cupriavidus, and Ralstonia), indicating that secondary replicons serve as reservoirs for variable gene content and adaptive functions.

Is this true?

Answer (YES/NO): YES